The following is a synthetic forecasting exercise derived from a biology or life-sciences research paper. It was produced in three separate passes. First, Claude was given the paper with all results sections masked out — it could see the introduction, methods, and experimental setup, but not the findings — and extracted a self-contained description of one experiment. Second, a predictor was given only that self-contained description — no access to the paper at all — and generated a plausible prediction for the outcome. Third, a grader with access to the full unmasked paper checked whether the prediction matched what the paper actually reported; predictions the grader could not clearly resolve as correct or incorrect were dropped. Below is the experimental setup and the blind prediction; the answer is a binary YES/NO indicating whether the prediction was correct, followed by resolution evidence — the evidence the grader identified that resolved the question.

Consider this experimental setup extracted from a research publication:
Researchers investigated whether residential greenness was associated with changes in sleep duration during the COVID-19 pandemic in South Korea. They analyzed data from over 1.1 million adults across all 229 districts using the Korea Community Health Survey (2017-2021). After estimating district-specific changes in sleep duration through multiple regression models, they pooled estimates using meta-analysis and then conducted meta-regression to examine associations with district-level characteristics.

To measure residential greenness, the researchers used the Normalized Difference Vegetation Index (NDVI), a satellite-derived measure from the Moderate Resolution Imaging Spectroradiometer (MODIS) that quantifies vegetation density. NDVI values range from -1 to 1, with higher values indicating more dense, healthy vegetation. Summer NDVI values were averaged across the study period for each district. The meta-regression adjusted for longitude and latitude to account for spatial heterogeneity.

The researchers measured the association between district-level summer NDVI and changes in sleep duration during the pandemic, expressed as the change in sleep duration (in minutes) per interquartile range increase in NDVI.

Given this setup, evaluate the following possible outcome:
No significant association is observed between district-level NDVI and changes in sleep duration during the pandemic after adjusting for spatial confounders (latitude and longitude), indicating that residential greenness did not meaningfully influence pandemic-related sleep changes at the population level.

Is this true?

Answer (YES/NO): NO